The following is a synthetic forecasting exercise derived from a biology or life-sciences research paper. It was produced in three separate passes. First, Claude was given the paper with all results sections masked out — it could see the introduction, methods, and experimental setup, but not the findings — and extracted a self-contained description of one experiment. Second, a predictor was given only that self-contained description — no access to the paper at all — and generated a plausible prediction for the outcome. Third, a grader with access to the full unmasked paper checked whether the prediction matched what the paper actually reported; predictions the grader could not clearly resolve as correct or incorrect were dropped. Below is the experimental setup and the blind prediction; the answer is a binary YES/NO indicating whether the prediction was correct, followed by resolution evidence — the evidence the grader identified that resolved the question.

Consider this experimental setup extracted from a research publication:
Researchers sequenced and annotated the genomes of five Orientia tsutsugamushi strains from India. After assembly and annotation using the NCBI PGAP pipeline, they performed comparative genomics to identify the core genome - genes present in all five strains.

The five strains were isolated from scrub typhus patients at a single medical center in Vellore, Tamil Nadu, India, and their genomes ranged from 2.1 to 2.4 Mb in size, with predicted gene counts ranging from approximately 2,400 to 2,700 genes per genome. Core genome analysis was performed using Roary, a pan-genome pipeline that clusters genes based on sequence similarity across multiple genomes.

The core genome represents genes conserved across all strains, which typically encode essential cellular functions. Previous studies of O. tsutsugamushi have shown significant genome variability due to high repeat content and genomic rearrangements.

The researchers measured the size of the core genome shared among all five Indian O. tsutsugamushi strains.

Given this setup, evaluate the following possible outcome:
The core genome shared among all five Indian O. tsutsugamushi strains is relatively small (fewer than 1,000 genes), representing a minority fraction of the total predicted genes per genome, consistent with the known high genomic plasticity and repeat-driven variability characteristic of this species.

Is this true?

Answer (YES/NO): YES